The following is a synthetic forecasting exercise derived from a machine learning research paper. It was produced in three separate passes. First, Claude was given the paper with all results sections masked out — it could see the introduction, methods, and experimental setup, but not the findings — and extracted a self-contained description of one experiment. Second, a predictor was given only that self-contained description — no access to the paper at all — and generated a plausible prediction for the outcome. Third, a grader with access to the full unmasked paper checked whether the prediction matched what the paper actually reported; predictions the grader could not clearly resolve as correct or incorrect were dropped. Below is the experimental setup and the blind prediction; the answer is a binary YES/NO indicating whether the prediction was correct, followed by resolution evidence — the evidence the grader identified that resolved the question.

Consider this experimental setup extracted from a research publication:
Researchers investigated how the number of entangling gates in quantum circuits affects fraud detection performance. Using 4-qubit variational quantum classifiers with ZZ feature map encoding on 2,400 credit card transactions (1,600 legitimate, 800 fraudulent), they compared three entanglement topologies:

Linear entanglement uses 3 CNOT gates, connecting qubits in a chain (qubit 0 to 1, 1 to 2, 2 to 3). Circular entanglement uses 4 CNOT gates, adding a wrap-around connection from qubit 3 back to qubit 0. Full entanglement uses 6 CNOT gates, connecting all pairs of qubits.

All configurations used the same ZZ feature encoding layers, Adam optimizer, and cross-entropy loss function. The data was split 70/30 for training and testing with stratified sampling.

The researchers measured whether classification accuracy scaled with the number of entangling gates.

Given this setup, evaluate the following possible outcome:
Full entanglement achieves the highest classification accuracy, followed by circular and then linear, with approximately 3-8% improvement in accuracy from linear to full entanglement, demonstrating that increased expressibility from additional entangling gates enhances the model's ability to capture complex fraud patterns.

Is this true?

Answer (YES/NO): NO